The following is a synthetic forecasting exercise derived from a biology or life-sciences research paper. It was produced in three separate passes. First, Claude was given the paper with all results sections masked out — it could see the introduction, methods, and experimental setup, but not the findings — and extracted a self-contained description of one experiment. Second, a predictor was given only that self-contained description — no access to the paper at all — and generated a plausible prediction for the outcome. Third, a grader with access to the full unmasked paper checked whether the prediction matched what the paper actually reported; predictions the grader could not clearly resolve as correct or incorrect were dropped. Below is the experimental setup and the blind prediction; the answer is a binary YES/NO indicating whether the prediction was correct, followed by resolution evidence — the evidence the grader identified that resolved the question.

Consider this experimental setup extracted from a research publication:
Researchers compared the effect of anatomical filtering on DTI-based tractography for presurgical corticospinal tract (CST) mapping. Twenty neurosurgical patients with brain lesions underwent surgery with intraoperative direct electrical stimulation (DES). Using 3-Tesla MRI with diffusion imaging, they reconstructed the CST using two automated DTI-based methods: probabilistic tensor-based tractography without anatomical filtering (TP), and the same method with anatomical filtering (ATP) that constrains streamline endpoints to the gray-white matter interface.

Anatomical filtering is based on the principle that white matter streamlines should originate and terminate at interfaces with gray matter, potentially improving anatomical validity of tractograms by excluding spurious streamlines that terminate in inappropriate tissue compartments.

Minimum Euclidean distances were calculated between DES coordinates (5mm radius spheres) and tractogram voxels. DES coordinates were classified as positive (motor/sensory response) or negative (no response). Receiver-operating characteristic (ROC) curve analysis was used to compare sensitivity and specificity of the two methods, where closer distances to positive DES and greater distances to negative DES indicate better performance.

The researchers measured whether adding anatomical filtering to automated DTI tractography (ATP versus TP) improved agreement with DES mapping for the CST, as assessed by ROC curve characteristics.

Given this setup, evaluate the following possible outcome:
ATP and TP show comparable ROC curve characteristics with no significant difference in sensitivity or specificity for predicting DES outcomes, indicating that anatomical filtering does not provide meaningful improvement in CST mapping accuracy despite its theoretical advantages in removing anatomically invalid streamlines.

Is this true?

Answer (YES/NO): YES